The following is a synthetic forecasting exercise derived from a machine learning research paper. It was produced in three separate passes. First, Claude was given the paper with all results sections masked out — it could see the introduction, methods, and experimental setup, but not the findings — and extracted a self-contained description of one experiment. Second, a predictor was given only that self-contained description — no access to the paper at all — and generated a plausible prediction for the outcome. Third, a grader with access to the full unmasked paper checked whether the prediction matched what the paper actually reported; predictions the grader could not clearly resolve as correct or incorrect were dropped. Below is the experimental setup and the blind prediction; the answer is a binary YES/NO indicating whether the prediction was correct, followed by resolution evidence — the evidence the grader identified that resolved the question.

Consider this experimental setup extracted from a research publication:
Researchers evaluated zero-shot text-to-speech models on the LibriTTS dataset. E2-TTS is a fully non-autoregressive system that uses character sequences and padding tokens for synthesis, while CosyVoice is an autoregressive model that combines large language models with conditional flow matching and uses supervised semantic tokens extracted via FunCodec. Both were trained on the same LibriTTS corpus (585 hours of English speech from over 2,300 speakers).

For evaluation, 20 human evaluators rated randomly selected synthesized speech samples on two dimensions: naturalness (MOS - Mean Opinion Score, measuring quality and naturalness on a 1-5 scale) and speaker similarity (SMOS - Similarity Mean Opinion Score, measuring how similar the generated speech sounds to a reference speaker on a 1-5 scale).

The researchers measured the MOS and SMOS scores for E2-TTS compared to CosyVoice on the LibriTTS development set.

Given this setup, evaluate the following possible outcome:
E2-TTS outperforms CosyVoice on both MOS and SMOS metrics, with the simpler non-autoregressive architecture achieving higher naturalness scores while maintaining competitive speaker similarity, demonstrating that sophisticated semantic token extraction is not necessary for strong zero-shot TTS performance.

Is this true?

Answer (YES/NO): NO